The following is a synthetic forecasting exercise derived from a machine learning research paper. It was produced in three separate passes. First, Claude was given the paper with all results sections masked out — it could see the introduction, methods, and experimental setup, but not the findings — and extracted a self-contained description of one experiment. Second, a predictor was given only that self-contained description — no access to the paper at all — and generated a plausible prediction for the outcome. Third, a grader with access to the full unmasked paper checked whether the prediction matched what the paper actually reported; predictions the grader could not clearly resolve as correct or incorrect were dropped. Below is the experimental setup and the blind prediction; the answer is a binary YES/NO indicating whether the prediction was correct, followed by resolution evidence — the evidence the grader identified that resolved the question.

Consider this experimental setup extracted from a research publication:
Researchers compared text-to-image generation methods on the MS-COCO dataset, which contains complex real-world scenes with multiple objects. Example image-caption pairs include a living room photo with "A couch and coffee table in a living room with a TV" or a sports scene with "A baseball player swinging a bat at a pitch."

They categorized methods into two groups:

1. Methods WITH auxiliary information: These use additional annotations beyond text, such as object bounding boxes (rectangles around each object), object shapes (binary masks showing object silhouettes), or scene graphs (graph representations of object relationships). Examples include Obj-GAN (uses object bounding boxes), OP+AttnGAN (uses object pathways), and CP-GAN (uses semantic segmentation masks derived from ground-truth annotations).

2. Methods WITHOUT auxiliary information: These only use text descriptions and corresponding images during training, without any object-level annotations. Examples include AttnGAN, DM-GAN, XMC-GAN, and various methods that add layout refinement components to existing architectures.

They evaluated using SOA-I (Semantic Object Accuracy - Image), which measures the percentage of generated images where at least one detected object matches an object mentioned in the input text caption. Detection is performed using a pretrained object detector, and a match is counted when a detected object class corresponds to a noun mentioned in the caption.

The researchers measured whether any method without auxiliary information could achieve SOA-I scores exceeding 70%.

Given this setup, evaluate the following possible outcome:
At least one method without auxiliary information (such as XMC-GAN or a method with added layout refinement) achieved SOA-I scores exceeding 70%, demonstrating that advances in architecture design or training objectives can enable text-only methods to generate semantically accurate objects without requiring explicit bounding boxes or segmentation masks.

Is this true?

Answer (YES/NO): YES